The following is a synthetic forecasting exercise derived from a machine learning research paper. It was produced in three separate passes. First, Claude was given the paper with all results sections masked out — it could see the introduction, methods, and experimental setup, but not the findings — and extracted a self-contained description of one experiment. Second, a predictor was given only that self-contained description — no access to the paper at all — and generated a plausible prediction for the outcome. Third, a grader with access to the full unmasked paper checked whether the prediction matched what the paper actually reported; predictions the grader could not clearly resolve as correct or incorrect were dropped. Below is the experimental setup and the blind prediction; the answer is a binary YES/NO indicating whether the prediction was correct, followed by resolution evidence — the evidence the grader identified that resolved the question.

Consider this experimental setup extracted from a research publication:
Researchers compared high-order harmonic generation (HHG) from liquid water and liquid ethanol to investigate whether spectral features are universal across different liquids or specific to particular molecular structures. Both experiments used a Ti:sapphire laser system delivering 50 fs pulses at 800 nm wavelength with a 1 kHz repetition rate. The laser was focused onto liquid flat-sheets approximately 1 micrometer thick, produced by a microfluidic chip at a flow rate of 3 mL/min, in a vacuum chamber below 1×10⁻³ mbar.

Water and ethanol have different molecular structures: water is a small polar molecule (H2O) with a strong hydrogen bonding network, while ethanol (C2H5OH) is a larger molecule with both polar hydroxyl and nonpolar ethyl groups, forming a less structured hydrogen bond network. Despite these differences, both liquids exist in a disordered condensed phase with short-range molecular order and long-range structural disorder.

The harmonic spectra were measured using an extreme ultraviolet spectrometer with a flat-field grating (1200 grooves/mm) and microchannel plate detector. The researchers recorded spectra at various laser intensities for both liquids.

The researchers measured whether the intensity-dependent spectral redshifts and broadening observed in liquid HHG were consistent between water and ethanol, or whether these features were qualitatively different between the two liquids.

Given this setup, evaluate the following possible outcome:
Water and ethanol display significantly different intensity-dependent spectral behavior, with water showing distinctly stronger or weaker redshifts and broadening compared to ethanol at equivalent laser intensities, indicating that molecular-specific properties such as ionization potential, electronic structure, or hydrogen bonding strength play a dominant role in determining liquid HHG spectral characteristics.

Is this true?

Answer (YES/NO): NO